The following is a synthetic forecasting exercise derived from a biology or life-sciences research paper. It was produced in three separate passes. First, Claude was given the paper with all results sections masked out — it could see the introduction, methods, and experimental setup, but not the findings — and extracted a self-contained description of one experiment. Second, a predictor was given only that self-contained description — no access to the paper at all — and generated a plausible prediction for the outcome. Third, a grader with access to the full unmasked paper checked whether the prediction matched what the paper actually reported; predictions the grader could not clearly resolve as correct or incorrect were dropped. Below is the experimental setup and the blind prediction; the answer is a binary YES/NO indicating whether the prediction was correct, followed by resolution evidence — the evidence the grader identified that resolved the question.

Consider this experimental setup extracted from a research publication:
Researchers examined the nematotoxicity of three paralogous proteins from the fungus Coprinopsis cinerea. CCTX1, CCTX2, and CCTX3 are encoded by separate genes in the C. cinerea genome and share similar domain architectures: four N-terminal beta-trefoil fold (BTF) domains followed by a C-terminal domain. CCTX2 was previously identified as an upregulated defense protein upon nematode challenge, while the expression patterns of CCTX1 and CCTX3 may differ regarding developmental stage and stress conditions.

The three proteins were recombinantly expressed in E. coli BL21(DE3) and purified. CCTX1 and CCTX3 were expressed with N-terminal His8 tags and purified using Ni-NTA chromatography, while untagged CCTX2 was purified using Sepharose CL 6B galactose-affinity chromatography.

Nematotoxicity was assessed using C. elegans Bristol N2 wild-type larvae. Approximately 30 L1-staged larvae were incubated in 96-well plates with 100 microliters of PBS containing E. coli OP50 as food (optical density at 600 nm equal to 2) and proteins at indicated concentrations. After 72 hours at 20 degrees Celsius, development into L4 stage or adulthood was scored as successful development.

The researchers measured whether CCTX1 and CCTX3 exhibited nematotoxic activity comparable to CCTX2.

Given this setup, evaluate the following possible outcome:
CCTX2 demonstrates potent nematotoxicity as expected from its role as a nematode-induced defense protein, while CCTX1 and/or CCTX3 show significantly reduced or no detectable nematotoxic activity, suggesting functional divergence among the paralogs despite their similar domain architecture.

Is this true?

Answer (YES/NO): NO